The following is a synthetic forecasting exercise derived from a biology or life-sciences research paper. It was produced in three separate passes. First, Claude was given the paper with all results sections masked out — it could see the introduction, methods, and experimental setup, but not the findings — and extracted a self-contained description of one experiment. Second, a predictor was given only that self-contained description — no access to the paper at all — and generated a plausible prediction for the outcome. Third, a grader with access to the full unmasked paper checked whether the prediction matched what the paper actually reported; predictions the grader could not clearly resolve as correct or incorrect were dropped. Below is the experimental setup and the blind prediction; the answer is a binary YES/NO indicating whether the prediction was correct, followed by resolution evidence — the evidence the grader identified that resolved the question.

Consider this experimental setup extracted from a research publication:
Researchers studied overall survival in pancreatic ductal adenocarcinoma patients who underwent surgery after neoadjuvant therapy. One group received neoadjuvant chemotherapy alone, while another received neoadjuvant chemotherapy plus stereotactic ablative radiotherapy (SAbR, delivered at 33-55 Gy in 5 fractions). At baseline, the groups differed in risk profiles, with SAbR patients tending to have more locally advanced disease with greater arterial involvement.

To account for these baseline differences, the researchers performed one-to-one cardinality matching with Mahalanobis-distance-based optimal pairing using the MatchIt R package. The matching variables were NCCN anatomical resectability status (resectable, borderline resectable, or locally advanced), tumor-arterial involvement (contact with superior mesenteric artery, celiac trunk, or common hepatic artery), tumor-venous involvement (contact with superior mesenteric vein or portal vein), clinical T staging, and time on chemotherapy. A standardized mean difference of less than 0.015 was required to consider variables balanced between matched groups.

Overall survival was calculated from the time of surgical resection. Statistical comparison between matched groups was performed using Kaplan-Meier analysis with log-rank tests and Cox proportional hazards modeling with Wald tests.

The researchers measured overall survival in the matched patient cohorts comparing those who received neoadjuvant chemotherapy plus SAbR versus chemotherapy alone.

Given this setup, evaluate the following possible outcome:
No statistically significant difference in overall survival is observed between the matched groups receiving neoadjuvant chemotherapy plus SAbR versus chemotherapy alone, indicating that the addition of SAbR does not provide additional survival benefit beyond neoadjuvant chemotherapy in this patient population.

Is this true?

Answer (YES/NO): YES